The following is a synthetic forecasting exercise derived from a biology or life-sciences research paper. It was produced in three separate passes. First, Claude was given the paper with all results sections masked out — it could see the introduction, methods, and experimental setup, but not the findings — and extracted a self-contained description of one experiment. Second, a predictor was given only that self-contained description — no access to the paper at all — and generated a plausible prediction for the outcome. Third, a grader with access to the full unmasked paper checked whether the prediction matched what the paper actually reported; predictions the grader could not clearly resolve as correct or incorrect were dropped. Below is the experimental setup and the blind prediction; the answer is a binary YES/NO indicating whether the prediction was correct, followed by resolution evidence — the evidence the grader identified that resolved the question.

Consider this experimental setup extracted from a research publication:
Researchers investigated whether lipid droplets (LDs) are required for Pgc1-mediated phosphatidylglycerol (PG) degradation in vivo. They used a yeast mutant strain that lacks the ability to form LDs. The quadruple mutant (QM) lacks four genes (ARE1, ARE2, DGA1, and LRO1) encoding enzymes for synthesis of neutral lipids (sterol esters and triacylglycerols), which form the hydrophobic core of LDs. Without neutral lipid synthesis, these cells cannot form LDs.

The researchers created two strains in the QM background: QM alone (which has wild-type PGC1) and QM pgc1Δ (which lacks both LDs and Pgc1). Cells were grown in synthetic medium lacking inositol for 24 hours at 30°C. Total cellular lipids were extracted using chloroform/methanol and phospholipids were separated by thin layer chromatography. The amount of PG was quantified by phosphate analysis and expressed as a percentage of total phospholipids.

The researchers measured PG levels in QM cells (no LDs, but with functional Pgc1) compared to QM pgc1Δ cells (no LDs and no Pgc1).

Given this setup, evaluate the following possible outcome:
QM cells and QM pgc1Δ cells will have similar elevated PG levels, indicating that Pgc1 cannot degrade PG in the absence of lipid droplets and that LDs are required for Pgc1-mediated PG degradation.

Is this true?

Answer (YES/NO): NO